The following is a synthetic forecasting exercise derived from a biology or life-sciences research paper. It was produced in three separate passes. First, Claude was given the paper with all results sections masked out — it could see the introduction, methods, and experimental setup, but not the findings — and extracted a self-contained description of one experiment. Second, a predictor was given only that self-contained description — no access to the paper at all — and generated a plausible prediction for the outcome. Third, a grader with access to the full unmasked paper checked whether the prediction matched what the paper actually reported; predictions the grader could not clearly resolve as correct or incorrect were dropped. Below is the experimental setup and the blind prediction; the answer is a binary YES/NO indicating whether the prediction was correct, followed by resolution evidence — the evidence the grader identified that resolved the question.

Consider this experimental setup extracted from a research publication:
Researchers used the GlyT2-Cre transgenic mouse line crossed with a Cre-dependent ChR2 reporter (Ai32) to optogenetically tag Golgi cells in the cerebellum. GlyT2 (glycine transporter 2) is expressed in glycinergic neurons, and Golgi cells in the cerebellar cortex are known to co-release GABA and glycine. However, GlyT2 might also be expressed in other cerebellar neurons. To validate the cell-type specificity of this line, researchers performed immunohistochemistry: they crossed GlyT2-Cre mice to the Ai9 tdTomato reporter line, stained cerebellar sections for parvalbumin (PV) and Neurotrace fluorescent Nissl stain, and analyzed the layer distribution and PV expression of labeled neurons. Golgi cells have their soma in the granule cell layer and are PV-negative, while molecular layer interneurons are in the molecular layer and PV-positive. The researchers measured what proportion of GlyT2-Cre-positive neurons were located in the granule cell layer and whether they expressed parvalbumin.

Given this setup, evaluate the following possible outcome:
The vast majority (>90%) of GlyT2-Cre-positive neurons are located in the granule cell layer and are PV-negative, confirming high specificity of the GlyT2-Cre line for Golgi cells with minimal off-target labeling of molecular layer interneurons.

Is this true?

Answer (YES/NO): NO